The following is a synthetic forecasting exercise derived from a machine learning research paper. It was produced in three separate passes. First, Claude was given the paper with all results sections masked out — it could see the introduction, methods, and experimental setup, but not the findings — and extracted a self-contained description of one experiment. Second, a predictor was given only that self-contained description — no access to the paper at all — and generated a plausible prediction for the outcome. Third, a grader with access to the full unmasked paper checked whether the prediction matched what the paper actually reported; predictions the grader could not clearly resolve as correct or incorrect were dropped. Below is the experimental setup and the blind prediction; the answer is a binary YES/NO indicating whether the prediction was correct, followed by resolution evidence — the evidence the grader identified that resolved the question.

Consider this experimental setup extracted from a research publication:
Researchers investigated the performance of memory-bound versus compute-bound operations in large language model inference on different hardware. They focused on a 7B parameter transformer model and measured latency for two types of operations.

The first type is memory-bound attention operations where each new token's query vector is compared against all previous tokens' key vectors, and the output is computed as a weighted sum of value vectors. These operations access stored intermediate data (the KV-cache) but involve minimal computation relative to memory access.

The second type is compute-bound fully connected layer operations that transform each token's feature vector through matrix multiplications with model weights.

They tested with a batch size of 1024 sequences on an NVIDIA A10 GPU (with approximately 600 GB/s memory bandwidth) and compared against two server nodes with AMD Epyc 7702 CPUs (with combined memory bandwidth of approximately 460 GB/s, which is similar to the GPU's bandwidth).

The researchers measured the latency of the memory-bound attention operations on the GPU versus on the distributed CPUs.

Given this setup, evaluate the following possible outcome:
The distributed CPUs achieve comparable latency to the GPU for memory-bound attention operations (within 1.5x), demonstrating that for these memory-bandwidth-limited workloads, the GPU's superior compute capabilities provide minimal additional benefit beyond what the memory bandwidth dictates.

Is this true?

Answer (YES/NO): YES